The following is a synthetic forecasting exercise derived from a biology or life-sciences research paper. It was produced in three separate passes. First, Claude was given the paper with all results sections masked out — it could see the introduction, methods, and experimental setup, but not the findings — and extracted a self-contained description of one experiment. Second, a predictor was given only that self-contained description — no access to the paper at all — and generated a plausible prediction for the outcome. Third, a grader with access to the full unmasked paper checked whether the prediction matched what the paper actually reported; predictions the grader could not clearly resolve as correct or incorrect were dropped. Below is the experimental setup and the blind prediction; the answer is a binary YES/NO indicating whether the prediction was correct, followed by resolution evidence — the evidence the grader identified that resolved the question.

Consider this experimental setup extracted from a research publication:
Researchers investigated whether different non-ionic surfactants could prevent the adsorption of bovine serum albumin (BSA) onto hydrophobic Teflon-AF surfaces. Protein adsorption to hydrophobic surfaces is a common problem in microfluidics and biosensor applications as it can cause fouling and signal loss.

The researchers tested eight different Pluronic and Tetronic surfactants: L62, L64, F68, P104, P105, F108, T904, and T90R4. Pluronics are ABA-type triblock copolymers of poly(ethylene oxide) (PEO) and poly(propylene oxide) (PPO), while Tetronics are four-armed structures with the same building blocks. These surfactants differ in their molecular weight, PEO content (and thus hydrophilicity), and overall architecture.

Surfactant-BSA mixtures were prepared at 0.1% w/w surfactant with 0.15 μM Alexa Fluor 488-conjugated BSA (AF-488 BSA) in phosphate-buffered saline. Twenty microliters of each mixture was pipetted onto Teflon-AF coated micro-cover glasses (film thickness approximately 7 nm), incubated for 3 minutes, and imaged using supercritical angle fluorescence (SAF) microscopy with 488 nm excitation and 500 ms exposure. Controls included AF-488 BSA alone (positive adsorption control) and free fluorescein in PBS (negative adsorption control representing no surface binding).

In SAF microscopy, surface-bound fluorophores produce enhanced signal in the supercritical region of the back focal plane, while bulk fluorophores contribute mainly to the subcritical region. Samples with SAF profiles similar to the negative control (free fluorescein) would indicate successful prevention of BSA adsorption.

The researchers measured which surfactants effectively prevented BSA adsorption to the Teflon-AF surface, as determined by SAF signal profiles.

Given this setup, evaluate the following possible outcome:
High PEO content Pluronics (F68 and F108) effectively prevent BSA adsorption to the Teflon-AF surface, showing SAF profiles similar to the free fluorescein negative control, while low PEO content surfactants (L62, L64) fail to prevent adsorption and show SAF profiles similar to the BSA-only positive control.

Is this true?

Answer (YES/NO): NO